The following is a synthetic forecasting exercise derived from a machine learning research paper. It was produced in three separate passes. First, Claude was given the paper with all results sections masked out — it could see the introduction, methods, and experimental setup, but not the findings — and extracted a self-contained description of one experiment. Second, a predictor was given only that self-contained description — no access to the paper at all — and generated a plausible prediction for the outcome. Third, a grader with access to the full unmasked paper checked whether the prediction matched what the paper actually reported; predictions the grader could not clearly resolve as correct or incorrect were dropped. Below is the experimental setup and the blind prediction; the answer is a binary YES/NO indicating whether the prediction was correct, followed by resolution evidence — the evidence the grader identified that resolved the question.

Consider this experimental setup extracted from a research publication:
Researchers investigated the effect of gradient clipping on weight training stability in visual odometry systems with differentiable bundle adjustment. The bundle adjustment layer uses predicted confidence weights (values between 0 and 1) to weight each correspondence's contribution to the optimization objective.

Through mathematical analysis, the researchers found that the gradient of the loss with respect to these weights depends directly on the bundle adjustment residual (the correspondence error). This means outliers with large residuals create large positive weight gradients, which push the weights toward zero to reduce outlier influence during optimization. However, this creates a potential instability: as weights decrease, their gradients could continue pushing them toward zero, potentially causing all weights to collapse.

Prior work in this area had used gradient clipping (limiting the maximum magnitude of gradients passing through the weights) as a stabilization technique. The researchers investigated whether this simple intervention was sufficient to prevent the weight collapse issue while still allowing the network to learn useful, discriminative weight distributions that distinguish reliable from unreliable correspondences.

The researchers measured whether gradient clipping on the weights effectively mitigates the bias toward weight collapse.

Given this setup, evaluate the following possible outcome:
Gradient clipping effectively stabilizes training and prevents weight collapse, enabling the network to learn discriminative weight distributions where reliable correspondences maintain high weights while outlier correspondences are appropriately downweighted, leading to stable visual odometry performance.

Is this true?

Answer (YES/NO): YES